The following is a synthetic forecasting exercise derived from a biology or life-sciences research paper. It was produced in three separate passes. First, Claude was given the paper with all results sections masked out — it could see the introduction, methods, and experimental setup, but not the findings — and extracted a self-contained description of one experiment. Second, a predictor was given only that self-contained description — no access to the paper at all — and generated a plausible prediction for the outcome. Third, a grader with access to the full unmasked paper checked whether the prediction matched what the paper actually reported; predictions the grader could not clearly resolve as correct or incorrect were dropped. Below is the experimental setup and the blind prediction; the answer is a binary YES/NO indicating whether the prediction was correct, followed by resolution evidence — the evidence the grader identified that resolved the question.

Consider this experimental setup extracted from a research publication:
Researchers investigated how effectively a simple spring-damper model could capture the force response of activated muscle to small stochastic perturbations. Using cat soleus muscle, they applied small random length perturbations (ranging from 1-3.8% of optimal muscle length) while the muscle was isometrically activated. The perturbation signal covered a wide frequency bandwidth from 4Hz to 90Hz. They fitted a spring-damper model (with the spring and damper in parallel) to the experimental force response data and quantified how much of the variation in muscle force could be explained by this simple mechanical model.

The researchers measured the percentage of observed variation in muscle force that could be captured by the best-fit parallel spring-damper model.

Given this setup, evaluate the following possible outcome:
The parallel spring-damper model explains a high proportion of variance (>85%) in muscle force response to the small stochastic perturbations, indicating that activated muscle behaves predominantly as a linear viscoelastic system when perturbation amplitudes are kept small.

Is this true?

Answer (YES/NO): YES